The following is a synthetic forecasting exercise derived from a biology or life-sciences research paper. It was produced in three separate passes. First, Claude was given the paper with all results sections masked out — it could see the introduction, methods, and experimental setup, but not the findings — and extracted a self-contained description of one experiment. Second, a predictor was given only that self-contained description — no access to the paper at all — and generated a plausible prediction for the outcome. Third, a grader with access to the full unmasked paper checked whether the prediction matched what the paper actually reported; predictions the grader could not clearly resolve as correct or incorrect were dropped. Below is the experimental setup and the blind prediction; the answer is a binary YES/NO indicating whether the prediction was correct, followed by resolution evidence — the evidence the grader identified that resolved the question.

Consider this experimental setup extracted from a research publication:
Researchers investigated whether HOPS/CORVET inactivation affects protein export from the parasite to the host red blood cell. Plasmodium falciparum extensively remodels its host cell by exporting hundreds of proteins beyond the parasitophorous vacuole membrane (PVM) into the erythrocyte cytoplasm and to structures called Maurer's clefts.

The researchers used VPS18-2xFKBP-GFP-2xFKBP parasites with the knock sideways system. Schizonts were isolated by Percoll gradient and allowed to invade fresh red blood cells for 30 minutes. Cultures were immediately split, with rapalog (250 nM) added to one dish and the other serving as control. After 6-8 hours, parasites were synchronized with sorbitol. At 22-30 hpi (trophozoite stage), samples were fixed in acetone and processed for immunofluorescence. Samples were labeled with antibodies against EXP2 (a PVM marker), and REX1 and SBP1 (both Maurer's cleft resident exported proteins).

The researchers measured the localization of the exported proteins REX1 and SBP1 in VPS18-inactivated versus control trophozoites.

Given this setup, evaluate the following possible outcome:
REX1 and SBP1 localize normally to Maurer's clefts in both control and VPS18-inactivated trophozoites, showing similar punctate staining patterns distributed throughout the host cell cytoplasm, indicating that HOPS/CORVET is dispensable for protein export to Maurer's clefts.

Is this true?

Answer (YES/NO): YES